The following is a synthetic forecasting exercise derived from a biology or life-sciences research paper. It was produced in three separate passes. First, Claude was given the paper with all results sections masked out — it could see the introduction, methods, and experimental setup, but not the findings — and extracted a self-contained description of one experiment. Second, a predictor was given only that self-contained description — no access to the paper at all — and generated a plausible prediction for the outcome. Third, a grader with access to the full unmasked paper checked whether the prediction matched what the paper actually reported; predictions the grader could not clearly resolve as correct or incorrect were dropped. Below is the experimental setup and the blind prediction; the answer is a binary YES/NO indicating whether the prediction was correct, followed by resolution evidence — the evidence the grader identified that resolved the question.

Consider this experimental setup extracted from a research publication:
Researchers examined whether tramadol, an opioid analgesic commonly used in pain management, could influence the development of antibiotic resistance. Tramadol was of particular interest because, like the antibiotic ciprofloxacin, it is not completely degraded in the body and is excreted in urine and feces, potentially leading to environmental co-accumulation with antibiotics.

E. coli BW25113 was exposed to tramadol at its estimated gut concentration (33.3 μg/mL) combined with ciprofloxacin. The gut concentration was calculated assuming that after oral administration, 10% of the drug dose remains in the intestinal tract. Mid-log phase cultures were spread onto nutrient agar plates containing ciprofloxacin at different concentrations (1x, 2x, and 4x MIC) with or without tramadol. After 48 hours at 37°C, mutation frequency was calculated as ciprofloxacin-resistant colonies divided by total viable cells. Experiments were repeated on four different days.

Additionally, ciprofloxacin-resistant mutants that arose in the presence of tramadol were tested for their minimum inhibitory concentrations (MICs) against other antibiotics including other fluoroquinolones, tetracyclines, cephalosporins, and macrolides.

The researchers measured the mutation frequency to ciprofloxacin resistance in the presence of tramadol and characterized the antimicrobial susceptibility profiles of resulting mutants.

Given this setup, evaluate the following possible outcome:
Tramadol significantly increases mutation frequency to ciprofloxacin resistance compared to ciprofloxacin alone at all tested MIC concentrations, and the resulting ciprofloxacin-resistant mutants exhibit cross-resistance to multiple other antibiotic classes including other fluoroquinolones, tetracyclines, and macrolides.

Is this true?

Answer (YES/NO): NO